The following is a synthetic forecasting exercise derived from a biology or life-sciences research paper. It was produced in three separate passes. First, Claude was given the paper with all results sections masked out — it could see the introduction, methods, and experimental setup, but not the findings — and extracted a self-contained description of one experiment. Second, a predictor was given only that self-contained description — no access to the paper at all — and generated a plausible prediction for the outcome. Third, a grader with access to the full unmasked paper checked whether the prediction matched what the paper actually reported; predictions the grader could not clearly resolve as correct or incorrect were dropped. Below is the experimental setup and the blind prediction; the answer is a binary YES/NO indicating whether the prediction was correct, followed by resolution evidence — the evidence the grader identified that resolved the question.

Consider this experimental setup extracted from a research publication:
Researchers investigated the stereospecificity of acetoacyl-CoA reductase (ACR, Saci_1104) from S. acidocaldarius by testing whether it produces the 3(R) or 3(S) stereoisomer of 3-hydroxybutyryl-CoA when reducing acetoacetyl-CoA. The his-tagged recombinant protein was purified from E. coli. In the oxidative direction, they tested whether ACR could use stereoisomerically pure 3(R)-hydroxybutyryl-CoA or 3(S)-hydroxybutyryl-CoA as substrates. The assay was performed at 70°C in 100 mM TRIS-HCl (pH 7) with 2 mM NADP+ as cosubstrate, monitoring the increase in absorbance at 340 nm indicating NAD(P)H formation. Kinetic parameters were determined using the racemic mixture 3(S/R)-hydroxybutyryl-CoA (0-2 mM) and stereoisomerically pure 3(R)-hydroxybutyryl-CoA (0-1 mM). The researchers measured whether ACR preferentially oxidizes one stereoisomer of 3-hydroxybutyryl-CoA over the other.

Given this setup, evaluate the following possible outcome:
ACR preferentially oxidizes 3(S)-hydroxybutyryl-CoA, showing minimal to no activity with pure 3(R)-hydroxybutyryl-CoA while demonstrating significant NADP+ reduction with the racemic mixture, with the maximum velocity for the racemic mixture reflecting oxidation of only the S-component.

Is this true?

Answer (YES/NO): NO